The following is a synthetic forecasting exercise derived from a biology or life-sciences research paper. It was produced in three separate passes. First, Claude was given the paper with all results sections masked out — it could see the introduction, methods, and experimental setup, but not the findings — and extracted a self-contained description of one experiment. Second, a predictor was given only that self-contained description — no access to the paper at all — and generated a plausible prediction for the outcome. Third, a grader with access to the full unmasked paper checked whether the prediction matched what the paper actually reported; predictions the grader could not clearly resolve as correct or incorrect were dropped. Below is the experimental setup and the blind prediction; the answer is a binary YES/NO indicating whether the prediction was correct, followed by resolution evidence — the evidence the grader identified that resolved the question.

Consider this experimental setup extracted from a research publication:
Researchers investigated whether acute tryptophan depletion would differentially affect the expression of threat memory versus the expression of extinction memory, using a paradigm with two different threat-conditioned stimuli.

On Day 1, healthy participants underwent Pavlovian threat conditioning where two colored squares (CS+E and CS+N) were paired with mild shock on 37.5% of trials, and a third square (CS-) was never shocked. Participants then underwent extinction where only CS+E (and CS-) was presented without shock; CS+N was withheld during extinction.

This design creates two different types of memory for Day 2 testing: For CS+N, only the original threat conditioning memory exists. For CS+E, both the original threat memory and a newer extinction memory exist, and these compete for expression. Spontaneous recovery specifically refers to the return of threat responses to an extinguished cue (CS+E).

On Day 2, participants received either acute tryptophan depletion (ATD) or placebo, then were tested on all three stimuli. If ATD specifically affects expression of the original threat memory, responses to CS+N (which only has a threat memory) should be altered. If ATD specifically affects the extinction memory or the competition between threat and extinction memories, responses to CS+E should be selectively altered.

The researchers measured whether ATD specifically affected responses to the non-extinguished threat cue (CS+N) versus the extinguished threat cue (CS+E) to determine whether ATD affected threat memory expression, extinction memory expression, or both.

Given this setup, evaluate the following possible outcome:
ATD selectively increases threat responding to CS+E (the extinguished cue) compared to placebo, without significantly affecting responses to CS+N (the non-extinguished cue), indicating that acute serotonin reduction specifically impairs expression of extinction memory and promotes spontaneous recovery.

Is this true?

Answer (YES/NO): NO